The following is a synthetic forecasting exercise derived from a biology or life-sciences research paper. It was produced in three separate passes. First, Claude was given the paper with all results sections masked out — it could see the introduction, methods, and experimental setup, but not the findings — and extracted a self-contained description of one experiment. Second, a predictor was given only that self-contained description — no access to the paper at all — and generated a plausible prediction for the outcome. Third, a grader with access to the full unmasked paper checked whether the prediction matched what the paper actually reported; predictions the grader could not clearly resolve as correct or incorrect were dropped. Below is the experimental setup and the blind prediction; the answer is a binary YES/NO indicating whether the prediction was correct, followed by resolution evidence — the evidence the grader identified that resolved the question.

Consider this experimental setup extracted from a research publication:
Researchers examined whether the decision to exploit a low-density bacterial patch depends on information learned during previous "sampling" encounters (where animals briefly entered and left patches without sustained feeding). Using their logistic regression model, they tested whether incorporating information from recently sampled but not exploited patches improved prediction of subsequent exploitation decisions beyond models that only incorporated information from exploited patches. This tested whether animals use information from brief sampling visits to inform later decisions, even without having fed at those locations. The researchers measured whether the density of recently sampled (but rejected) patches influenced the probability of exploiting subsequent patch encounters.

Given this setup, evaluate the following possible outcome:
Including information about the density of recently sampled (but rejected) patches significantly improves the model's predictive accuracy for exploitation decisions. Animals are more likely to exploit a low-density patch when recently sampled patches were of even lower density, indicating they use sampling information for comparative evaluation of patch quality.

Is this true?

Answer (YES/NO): YES